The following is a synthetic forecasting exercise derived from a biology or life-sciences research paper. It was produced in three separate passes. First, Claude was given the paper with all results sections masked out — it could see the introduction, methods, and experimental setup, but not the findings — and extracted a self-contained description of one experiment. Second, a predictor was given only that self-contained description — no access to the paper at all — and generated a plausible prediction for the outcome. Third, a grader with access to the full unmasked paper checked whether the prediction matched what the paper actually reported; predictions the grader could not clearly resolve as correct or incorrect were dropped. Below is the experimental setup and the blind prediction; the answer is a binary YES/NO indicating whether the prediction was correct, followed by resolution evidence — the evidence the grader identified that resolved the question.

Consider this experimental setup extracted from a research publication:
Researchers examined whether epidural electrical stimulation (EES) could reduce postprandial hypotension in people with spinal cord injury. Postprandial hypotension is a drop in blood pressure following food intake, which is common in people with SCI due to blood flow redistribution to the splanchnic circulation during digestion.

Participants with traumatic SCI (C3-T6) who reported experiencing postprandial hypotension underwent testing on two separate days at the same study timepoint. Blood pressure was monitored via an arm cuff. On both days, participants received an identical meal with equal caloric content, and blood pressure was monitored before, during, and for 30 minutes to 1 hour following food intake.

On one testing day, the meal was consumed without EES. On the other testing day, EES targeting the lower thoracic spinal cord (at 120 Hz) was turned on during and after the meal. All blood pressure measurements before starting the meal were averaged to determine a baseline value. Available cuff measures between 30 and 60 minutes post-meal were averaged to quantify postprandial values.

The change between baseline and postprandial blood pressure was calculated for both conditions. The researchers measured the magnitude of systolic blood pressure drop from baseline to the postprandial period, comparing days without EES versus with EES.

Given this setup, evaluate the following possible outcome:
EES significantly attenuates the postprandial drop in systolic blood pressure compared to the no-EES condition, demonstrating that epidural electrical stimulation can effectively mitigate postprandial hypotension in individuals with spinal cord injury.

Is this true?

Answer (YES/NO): YES